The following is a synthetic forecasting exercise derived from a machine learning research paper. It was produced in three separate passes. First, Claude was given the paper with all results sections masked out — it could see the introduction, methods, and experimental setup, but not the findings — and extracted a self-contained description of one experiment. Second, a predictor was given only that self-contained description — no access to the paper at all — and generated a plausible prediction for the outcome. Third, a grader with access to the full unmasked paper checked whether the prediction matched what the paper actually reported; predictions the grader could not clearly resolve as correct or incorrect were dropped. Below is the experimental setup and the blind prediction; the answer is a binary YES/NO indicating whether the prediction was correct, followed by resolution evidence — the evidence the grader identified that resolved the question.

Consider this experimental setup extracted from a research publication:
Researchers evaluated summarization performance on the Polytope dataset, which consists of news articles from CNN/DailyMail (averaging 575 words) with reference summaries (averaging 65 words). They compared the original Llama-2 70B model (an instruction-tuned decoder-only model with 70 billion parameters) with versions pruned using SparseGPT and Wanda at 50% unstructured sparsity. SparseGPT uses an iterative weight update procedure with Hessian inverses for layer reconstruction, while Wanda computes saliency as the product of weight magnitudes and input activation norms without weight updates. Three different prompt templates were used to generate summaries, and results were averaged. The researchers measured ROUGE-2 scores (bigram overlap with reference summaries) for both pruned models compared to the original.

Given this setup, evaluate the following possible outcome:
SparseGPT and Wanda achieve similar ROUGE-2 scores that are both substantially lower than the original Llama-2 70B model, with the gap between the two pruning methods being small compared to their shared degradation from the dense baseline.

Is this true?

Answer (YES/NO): NO